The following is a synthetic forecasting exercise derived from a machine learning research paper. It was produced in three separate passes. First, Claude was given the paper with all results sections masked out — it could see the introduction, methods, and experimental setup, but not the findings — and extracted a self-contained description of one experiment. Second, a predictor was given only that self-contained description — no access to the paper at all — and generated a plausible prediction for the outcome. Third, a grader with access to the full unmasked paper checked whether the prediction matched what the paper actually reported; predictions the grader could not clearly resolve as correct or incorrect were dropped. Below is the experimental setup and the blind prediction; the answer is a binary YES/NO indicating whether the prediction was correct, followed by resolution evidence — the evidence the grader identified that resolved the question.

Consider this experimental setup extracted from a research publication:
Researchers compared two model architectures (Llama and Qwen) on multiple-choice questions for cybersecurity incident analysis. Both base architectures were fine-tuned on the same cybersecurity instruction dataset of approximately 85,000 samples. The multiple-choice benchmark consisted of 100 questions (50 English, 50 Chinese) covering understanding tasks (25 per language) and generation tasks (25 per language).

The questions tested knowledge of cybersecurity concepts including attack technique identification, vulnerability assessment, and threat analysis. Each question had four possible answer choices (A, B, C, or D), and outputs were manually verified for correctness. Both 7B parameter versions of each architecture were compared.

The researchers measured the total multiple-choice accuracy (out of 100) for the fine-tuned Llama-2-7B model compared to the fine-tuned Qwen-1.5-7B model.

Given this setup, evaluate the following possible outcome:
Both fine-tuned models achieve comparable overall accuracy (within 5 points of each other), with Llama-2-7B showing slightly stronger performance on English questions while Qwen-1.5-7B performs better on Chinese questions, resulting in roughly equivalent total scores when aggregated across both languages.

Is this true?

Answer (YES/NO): NO